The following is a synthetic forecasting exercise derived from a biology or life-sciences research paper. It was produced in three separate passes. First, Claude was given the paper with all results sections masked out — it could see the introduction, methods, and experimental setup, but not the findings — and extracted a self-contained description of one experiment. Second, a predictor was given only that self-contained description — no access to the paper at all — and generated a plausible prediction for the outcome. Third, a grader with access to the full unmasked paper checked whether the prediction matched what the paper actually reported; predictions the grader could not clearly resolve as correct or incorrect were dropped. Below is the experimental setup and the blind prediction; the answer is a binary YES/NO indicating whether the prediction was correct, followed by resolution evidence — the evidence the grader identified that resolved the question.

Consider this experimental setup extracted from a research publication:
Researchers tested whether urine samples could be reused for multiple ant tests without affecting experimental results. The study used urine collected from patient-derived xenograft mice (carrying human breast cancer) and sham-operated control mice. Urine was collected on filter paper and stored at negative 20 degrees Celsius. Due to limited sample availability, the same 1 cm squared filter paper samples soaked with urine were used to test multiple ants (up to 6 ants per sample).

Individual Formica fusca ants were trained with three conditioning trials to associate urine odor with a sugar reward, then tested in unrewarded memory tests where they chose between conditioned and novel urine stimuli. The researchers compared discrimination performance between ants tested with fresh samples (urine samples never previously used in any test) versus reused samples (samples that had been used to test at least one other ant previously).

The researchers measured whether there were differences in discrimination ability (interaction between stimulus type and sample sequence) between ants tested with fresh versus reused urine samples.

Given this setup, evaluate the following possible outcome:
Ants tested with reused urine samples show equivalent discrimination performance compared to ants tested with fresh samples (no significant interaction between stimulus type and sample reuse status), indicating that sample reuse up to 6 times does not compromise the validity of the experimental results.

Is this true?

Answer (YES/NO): YES